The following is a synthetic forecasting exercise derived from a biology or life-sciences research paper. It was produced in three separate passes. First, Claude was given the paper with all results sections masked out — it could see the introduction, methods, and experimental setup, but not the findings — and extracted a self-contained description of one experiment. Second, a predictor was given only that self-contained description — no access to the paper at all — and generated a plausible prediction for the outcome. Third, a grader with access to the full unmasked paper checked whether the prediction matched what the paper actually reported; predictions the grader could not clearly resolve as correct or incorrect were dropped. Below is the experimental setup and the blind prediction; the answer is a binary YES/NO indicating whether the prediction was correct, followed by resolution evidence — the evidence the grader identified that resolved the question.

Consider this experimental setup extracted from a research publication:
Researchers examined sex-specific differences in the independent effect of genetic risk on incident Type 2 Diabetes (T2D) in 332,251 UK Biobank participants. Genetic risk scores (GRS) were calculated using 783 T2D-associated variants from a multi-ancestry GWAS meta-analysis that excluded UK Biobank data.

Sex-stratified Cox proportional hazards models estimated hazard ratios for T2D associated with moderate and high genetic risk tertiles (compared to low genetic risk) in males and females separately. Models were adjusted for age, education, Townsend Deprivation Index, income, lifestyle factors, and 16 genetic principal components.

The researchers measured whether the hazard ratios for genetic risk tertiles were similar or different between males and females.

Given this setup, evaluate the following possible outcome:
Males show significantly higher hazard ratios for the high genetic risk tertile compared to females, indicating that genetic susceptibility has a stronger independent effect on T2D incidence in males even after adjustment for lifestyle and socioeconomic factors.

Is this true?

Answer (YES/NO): NO